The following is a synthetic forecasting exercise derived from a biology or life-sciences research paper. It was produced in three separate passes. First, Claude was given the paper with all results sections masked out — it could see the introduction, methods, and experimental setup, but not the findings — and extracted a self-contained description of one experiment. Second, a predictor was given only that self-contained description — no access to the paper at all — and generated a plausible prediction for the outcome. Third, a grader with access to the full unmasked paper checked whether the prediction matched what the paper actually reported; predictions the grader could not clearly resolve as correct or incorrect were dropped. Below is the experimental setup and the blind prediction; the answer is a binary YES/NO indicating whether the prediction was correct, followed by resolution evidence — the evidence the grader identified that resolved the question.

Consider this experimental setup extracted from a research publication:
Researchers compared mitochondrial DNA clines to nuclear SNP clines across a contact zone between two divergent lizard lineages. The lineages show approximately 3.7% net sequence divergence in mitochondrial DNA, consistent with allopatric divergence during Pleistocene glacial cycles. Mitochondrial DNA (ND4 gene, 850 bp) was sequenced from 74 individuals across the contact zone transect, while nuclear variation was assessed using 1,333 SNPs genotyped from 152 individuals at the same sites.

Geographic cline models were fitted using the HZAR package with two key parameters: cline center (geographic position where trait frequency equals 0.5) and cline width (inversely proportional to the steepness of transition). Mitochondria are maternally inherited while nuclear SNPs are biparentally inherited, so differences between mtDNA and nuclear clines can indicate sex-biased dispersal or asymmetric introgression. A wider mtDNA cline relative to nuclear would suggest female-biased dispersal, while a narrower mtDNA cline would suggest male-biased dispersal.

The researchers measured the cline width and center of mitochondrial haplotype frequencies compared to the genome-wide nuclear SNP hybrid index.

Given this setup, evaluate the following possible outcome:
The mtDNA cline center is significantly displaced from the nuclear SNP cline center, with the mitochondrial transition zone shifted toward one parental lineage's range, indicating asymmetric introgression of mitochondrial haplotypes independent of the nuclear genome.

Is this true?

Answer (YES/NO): NO